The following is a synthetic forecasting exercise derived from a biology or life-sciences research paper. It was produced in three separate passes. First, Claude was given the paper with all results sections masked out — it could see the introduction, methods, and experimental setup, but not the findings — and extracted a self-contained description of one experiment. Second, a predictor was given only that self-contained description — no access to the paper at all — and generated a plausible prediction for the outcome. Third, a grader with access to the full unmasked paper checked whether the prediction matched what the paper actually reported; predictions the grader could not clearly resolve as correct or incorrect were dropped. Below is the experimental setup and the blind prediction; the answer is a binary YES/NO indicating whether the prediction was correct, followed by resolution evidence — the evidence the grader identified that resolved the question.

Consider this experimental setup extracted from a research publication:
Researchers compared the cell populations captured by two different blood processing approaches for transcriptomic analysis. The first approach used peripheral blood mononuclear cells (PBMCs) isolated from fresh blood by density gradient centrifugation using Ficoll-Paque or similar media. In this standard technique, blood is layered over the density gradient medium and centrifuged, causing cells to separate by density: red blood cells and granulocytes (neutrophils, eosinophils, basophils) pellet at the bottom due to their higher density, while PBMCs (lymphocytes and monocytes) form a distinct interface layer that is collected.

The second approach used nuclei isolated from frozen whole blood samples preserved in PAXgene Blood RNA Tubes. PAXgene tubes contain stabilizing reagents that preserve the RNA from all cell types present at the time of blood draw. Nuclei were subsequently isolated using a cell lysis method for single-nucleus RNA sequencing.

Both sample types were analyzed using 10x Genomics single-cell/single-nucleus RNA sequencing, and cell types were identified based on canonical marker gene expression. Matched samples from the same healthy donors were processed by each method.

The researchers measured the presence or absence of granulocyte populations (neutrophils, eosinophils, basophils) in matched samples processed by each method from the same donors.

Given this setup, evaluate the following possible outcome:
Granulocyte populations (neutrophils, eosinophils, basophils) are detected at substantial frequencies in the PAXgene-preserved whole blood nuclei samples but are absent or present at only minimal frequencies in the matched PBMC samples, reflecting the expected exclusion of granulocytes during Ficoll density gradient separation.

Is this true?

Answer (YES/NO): YES